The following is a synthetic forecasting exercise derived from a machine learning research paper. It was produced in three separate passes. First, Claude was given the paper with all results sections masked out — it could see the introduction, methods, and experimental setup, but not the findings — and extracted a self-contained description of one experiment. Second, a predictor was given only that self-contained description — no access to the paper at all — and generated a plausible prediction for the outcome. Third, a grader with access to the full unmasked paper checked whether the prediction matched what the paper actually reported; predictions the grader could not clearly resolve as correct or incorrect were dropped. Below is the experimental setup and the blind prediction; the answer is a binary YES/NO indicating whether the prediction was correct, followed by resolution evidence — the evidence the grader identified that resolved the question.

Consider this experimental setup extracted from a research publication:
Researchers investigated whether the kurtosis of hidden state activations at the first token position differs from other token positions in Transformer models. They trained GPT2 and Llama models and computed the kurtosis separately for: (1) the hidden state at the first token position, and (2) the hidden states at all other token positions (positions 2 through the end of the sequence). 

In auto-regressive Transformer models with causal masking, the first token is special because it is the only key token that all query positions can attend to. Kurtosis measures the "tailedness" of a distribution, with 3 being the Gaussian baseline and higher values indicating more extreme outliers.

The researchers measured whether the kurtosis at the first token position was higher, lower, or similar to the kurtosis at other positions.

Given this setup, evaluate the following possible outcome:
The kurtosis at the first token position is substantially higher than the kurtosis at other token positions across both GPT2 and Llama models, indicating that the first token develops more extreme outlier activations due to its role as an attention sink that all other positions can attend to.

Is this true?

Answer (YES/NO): YES